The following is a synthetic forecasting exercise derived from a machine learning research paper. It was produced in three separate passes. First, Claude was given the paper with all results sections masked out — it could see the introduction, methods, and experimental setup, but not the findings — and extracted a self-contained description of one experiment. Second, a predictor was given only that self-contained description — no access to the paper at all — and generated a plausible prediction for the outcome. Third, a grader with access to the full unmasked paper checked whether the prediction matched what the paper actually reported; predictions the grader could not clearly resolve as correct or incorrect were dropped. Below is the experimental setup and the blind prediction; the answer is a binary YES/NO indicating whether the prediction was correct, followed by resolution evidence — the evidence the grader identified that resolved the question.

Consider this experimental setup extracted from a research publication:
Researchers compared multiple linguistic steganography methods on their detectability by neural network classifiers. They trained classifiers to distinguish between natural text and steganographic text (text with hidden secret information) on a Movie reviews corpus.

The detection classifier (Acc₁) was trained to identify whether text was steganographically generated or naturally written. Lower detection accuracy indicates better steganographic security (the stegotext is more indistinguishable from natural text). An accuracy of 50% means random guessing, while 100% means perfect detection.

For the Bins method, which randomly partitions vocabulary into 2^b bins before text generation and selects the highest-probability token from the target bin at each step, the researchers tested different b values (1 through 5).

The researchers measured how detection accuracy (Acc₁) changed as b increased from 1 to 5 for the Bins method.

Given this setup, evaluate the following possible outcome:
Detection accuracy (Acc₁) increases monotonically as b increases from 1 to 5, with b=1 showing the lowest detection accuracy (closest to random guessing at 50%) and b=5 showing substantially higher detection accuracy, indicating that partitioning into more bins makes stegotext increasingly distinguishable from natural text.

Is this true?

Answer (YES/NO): NO